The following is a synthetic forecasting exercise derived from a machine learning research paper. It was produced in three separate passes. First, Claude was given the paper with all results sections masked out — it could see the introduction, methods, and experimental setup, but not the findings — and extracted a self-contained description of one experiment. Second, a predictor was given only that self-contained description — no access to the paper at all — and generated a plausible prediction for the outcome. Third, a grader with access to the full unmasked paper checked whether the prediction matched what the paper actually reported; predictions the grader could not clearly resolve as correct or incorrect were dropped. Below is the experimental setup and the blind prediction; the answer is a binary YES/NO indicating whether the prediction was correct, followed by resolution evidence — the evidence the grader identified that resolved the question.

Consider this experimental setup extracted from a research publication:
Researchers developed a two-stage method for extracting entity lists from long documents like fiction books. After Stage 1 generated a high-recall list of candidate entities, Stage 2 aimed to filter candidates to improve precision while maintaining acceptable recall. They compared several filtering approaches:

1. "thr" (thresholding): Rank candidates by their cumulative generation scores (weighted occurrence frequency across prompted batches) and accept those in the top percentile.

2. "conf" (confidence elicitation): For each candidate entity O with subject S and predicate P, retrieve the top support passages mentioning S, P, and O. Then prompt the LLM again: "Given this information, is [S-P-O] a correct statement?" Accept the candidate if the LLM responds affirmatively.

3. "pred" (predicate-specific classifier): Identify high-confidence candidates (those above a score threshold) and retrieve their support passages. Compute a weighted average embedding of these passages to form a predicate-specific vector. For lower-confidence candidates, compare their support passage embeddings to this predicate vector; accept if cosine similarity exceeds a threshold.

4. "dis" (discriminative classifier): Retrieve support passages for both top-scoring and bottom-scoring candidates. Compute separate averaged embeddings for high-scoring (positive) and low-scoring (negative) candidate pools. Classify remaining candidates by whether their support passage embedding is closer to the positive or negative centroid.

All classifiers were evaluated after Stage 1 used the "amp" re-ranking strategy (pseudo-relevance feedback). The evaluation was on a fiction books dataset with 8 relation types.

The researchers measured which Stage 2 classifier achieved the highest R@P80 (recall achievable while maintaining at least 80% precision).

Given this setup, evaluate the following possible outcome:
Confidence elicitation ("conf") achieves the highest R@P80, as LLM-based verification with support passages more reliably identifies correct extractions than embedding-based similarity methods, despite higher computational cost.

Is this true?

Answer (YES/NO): NO